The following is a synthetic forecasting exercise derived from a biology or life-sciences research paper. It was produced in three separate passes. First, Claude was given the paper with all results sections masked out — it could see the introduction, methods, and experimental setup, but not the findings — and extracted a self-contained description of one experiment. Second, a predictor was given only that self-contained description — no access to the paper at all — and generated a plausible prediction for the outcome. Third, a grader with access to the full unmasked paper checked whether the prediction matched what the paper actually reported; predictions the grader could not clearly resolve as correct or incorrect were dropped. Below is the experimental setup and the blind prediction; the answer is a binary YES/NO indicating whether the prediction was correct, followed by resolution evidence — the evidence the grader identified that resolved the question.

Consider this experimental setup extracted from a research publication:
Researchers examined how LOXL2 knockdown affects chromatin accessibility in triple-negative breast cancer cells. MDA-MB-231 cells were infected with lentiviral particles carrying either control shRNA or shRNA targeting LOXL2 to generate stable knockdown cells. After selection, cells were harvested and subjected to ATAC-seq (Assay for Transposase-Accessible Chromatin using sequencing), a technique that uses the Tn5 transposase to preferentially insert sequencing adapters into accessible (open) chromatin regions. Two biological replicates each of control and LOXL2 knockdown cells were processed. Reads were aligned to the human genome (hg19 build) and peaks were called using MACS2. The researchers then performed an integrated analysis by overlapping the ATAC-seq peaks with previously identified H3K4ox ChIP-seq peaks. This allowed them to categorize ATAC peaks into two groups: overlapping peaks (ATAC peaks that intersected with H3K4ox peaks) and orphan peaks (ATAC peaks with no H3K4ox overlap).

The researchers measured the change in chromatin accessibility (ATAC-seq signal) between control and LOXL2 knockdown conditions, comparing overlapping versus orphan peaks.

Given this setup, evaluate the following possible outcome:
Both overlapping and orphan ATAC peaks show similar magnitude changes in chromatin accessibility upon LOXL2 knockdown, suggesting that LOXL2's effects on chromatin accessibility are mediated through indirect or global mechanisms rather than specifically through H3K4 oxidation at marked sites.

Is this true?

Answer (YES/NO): NO